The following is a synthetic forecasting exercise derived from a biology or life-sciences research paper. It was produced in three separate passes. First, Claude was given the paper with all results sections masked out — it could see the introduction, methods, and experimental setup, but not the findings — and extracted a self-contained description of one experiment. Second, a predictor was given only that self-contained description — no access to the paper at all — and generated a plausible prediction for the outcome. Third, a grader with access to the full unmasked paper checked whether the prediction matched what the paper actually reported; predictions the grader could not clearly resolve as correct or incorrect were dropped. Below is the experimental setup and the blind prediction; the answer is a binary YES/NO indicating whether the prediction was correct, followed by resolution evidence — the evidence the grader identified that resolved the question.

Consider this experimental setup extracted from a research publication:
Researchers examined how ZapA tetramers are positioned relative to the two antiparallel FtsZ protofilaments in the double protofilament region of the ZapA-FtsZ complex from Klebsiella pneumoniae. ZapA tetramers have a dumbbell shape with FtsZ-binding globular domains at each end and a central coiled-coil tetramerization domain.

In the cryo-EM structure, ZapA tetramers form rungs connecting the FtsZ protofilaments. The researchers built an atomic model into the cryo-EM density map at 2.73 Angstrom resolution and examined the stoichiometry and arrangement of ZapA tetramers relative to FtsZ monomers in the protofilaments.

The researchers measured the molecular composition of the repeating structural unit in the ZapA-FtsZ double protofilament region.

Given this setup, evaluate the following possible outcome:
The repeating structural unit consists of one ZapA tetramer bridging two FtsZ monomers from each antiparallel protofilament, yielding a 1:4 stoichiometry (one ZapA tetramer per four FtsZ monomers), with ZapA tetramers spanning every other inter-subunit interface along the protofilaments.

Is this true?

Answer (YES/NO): NO